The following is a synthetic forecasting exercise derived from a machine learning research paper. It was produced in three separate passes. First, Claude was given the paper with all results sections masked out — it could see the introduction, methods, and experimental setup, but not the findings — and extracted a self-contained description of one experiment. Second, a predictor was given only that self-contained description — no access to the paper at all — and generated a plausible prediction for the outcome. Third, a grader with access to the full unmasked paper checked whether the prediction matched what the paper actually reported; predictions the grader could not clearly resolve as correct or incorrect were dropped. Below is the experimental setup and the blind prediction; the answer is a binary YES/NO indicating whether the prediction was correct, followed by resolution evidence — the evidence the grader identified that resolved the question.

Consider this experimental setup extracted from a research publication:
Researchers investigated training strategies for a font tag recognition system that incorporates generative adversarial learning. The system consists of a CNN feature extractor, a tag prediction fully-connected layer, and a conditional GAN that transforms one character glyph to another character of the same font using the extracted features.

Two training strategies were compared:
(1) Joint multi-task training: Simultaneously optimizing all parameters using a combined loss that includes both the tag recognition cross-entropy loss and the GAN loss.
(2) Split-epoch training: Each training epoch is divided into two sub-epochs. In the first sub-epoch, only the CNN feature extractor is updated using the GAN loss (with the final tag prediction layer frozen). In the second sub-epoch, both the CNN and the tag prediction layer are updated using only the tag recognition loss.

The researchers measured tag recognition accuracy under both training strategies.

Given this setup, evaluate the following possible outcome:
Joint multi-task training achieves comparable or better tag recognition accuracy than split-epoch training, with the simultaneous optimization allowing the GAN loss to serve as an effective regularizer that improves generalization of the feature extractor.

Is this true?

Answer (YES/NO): NO